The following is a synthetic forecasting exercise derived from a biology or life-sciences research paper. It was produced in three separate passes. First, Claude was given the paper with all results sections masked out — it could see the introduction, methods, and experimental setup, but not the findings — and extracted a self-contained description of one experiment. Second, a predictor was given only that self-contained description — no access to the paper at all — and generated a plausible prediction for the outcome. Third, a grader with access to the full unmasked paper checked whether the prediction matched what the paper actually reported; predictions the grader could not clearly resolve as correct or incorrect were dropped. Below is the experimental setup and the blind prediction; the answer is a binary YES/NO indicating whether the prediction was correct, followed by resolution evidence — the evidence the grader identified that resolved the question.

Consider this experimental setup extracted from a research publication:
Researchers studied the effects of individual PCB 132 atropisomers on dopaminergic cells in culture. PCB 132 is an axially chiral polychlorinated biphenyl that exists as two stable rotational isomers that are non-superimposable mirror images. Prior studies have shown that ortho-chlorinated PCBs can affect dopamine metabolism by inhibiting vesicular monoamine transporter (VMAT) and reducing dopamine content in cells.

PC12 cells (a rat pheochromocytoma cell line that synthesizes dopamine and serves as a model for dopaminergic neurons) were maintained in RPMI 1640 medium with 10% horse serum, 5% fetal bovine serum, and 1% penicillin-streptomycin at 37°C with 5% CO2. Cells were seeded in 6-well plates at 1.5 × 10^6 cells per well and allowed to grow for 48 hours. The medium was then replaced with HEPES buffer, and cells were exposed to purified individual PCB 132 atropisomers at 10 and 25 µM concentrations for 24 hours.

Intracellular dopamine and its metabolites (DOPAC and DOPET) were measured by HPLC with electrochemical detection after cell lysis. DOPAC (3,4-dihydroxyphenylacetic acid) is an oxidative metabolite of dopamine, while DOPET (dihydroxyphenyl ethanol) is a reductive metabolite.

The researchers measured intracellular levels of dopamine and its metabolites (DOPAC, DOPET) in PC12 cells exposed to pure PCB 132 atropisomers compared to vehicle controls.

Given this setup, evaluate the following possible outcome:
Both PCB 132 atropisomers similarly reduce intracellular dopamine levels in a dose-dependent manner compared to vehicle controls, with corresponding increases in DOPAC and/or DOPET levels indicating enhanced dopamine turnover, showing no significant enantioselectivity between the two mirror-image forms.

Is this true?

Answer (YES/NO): NO